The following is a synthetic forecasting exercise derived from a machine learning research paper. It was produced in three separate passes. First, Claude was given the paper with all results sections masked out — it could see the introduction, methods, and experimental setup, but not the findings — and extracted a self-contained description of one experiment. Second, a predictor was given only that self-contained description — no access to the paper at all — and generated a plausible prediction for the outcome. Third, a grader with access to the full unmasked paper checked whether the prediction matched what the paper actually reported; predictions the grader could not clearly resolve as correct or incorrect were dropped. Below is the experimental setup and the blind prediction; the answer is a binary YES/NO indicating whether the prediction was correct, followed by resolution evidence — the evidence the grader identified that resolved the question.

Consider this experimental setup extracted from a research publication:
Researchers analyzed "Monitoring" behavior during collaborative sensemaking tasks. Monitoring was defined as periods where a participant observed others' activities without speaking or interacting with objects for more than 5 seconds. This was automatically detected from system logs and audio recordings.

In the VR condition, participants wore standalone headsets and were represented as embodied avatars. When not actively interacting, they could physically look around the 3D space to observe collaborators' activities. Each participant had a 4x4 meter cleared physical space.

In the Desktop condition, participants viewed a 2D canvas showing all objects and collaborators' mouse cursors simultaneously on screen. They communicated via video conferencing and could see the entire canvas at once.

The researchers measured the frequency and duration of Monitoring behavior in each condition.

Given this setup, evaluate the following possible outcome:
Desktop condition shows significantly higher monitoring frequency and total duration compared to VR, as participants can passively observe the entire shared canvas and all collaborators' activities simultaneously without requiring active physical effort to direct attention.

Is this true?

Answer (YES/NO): YES